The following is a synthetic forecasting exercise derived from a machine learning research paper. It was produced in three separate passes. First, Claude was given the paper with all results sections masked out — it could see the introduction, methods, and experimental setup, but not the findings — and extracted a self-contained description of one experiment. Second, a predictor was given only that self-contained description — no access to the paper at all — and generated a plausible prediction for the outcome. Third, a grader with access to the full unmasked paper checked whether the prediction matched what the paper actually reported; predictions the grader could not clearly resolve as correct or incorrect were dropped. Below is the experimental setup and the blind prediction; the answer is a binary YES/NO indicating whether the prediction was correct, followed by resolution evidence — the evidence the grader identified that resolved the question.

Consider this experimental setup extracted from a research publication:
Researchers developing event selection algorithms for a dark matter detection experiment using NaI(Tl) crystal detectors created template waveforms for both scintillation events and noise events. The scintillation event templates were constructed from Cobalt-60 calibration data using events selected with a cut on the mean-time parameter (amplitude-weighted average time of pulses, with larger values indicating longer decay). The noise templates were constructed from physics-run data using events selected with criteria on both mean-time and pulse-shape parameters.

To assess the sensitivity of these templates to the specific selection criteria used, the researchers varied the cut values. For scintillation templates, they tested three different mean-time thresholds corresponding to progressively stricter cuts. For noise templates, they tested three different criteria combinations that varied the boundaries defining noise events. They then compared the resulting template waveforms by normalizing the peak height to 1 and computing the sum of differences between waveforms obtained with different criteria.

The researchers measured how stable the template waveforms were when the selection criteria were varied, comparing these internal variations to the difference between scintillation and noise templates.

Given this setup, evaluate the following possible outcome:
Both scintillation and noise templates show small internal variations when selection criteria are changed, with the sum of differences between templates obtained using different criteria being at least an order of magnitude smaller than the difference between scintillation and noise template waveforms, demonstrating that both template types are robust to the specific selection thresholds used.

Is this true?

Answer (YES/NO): YES